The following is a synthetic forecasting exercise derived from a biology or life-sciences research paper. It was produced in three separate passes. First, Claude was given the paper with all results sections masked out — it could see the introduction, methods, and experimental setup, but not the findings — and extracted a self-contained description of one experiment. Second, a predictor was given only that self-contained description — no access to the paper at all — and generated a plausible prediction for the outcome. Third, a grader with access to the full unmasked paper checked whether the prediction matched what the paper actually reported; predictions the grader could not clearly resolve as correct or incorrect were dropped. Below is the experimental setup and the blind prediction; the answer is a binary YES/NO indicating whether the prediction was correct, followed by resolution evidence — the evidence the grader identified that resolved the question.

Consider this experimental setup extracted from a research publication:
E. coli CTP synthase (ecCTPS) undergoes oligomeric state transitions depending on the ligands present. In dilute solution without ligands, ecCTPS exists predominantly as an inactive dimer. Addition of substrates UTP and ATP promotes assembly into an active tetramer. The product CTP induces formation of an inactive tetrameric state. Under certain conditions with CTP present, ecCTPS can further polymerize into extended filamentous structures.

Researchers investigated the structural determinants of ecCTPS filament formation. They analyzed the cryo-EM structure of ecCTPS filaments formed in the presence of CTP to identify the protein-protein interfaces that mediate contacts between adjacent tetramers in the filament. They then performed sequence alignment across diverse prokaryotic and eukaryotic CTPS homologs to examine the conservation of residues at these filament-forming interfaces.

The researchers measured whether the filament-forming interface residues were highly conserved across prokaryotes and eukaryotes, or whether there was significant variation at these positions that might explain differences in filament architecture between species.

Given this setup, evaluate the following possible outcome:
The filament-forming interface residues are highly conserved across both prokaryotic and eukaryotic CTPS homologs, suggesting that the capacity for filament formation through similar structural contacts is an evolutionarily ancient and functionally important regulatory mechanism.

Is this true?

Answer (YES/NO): NO